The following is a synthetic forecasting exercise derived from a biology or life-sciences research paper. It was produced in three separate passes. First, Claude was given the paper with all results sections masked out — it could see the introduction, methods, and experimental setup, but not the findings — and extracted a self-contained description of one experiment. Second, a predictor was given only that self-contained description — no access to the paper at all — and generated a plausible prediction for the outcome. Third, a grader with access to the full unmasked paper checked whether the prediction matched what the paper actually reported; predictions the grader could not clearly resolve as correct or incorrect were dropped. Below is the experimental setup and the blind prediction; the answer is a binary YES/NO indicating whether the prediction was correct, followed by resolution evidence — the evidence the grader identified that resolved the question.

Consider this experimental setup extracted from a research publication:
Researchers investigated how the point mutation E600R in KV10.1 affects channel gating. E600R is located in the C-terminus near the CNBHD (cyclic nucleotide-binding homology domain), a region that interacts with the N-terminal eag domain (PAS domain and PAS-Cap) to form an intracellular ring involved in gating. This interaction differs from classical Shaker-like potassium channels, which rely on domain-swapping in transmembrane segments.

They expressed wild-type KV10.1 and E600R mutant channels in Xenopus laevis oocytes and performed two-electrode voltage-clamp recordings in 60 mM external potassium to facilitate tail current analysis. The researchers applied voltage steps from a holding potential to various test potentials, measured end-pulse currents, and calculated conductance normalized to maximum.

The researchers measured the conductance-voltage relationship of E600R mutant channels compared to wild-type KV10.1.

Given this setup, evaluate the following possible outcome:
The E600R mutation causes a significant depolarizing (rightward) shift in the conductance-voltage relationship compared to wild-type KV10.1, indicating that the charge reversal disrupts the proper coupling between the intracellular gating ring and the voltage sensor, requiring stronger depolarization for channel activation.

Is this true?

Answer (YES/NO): NO